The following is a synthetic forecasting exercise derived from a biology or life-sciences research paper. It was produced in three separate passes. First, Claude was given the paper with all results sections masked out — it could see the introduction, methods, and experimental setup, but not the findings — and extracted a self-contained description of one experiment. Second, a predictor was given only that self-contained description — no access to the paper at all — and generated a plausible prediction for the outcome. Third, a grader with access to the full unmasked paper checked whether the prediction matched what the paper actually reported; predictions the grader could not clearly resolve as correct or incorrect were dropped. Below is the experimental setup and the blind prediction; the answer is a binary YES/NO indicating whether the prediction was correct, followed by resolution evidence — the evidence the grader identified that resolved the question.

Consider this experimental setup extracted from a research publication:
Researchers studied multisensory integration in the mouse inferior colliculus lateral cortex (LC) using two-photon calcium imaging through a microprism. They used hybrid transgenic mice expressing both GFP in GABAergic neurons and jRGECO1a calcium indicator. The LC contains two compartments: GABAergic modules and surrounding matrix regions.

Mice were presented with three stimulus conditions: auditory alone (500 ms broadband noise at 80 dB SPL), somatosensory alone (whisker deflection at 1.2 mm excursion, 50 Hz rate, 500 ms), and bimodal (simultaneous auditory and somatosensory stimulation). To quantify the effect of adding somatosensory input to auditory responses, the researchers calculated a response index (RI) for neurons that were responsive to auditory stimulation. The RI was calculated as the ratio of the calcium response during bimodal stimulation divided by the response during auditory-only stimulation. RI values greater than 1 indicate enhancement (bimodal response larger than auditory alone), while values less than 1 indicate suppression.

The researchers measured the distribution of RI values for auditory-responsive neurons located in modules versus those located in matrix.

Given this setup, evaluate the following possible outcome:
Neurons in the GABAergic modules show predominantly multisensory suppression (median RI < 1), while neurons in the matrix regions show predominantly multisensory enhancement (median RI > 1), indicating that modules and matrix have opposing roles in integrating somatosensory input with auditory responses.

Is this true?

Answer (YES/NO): NO